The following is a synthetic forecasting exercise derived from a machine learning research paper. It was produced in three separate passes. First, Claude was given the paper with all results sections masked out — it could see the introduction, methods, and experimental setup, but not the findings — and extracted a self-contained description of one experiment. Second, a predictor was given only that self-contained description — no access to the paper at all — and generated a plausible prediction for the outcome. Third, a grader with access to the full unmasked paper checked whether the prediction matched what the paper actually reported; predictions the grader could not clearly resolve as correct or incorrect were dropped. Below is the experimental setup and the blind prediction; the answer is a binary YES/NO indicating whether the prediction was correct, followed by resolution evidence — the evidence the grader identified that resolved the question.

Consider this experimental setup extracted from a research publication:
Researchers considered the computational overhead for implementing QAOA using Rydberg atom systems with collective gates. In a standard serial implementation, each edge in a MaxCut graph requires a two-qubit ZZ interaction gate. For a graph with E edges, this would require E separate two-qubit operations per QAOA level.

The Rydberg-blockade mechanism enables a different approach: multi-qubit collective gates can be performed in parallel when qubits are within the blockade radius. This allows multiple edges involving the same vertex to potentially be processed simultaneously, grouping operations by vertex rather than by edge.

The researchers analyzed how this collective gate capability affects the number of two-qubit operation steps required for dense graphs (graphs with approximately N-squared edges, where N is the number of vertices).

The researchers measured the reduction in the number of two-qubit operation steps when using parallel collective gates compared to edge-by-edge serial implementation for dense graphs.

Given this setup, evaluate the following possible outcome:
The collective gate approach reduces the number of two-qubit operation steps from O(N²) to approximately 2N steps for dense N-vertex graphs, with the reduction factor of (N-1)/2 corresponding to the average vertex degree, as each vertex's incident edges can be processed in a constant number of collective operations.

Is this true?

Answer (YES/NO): NO